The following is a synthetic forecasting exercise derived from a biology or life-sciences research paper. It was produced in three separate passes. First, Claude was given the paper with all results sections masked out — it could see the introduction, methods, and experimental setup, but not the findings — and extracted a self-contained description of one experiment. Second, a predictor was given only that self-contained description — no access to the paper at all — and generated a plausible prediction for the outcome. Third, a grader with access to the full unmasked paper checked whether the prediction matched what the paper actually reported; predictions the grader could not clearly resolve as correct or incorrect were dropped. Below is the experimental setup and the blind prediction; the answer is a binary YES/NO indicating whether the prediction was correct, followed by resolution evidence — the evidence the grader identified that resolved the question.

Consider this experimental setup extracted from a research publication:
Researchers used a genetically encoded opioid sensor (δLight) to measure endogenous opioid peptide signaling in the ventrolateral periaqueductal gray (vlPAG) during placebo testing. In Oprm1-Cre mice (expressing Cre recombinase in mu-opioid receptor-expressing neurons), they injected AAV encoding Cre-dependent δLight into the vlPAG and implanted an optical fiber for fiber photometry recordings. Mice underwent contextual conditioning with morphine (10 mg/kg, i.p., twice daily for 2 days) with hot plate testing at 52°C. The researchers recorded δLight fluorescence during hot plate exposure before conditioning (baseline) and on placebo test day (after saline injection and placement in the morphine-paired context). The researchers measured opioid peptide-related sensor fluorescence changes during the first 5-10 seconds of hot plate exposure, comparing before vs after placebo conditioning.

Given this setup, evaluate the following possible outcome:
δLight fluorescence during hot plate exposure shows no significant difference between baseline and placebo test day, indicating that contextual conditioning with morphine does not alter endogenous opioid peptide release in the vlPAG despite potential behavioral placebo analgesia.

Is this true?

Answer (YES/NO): NO